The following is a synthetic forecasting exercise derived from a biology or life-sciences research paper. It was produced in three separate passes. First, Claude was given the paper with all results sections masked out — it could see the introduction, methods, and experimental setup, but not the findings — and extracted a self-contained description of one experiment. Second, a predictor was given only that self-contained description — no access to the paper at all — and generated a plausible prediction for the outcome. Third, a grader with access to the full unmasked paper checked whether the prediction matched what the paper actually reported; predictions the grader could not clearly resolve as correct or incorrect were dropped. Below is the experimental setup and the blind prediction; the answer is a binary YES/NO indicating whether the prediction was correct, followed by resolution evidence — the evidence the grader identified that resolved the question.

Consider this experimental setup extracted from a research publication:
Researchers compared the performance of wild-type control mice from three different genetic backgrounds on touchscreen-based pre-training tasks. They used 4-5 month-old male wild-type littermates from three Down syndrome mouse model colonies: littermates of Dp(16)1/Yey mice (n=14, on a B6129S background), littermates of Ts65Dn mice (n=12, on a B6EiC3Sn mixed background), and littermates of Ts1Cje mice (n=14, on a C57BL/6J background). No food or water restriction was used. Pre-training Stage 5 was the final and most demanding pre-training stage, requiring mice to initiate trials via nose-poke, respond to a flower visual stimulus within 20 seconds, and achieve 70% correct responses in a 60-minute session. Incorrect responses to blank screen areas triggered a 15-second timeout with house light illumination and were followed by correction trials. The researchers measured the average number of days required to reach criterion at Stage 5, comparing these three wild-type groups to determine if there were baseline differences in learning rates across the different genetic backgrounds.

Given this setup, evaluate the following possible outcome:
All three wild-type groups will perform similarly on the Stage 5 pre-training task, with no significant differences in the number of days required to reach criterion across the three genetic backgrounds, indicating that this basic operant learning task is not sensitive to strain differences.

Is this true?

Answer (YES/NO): NO